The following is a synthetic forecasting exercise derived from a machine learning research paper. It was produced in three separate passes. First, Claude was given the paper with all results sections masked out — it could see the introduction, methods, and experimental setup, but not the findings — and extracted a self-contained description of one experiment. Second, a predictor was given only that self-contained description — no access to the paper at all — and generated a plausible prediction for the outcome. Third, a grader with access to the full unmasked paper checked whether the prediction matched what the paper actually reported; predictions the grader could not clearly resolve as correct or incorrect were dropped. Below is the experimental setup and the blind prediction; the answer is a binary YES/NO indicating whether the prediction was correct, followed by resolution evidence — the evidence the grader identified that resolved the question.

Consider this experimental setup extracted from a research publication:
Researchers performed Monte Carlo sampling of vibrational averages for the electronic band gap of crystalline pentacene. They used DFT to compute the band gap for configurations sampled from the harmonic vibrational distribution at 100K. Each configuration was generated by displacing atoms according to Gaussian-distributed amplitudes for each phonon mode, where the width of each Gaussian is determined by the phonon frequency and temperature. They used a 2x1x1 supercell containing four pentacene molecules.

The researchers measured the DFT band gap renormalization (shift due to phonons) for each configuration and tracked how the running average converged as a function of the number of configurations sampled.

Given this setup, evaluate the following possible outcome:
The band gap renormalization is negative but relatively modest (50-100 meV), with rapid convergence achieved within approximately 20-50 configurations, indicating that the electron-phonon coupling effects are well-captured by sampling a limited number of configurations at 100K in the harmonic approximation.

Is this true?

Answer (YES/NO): NO